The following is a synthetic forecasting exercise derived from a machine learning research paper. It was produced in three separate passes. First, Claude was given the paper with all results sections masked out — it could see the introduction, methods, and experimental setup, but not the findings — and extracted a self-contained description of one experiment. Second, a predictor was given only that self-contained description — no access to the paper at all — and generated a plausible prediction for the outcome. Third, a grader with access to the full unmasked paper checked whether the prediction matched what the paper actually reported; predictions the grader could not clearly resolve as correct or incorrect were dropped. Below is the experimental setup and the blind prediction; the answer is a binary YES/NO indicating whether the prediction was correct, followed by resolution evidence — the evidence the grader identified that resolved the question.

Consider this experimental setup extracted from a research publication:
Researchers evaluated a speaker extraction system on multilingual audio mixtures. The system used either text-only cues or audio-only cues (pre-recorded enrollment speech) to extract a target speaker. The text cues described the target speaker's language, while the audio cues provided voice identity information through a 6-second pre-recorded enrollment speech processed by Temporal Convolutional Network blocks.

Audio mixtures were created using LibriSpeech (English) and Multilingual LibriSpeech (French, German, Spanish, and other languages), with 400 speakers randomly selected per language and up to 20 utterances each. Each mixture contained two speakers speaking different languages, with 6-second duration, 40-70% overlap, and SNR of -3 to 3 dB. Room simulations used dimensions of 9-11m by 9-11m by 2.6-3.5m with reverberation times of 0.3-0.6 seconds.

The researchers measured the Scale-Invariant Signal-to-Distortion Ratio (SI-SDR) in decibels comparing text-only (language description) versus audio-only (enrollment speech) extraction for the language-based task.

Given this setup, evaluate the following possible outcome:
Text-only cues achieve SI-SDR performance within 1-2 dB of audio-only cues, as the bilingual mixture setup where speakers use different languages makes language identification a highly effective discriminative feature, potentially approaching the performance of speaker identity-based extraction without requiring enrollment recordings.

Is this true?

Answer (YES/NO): NO